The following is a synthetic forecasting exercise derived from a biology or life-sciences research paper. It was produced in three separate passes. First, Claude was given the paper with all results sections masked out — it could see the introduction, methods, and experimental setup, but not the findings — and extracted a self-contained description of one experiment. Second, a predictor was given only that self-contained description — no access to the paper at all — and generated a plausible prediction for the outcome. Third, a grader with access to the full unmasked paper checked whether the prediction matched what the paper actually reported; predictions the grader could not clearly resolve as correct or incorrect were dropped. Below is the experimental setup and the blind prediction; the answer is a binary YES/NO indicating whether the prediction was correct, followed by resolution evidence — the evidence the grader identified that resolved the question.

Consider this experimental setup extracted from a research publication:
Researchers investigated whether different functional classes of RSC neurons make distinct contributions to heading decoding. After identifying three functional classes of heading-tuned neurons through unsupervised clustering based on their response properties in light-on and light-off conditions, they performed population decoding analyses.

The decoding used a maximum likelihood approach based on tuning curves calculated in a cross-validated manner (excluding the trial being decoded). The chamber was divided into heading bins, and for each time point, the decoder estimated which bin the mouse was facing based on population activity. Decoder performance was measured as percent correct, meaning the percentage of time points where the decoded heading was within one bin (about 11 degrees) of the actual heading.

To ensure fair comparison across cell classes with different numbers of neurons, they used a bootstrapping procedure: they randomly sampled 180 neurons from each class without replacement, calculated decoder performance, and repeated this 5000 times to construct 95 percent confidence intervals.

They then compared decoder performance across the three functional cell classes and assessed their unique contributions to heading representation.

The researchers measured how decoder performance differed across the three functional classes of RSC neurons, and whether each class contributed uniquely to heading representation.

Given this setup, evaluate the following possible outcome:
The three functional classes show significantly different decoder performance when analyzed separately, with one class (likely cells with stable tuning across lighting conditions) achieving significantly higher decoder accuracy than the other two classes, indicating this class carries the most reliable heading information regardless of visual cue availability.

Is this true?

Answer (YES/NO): NO